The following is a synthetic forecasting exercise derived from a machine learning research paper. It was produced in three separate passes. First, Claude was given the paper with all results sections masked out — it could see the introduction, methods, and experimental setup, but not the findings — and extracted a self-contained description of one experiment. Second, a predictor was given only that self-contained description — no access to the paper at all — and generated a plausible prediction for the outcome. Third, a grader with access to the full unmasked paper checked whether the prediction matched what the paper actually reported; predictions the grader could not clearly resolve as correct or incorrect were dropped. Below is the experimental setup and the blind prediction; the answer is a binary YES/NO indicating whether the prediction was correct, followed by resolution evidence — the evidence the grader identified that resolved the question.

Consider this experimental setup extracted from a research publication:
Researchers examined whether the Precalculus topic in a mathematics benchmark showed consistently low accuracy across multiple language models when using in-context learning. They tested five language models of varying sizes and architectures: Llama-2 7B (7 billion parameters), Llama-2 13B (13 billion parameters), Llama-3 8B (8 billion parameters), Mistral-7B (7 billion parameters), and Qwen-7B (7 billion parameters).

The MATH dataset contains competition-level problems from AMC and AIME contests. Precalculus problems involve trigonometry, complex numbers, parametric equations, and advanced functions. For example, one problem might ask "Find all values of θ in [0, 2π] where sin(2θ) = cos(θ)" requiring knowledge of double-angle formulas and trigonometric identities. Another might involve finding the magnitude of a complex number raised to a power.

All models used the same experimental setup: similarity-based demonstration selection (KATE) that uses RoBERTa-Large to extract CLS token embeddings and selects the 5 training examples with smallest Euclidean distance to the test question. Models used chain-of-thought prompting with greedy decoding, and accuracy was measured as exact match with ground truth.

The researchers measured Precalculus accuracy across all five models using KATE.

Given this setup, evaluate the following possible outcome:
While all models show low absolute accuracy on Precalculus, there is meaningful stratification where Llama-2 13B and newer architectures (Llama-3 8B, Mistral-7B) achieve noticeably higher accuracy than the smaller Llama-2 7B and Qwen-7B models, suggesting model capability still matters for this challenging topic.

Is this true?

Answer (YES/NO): NO